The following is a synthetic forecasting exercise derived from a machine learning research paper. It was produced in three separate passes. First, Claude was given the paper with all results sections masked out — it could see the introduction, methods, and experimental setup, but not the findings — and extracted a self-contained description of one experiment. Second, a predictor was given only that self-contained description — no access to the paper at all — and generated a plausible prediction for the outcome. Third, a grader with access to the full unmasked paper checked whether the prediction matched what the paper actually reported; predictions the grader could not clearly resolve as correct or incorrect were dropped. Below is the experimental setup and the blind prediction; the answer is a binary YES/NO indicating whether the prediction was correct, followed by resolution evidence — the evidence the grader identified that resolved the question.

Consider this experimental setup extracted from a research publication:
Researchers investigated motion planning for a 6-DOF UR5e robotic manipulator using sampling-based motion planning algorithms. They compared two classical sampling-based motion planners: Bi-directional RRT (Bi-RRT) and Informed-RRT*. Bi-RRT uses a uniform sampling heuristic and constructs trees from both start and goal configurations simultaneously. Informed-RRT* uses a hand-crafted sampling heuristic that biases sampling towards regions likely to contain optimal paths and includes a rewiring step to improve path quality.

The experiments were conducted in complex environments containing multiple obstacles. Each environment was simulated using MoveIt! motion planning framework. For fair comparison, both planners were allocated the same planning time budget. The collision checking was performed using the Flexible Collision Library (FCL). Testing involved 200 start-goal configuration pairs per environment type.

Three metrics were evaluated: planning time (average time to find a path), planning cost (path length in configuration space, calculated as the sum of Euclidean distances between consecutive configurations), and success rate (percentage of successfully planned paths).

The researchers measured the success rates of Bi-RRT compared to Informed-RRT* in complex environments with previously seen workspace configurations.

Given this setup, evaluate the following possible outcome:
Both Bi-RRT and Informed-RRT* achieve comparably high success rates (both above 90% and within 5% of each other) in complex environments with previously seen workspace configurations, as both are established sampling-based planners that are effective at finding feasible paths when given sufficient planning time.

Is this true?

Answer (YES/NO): NO